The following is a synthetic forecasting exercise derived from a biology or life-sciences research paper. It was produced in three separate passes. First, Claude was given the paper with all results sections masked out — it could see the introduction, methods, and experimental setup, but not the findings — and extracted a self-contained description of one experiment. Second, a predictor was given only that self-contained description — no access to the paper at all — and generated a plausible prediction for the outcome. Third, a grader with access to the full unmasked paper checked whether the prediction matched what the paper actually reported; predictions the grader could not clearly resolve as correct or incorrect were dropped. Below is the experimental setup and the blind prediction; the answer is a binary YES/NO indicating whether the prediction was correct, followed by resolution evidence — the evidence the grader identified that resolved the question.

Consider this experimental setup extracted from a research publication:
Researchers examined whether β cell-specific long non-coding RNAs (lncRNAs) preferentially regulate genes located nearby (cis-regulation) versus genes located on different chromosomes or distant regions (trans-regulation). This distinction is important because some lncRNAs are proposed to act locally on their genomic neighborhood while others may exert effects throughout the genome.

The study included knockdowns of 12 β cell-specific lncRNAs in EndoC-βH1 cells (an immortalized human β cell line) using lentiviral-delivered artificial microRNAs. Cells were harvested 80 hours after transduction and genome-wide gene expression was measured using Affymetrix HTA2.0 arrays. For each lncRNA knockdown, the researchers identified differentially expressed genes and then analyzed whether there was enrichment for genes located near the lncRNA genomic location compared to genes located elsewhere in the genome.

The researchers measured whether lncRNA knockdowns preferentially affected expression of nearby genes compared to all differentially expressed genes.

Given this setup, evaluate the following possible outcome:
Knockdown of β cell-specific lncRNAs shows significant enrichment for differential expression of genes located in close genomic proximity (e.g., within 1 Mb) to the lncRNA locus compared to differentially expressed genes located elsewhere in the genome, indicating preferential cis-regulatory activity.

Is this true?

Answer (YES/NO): NO